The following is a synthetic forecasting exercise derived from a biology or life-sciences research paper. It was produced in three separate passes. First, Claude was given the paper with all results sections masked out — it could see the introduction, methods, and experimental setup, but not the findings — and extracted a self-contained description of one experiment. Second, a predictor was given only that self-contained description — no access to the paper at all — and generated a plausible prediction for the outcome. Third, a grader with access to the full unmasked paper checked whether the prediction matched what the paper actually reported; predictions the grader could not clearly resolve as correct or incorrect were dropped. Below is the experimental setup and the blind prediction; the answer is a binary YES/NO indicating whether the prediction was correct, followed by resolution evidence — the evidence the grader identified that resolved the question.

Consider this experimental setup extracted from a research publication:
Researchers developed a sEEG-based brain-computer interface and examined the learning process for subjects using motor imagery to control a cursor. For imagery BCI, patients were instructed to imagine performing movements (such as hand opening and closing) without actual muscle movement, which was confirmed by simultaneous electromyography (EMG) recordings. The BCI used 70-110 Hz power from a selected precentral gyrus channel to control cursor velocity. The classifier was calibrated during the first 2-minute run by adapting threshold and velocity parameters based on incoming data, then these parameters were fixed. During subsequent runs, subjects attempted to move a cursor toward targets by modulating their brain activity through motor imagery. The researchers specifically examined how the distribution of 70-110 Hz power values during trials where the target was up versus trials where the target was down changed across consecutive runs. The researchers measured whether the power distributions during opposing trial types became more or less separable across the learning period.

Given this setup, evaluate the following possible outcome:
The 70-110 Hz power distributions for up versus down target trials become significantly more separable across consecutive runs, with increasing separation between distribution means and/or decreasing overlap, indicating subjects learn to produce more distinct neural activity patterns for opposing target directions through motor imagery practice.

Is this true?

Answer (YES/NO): YES